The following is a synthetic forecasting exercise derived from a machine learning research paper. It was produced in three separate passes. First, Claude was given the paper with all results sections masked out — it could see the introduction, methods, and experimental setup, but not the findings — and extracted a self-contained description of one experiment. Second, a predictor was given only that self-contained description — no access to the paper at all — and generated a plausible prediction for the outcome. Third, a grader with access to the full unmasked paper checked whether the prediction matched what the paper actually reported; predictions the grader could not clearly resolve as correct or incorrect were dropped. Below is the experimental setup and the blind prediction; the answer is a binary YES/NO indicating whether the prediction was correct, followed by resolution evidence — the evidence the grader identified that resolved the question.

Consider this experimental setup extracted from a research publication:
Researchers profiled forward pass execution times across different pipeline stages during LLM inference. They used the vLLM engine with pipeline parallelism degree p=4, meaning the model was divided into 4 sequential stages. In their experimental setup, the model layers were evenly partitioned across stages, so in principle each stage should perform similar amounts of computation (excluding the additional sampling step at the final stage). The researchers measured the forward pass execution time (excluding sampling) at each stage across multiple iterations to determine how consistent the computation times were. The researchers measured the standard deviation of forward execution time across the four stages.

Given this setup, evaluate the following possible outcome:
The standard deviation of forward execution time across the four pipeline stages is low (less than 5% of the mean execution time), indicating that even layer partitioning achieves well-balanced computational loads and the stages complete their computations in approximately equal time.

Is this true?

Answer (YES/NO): NO